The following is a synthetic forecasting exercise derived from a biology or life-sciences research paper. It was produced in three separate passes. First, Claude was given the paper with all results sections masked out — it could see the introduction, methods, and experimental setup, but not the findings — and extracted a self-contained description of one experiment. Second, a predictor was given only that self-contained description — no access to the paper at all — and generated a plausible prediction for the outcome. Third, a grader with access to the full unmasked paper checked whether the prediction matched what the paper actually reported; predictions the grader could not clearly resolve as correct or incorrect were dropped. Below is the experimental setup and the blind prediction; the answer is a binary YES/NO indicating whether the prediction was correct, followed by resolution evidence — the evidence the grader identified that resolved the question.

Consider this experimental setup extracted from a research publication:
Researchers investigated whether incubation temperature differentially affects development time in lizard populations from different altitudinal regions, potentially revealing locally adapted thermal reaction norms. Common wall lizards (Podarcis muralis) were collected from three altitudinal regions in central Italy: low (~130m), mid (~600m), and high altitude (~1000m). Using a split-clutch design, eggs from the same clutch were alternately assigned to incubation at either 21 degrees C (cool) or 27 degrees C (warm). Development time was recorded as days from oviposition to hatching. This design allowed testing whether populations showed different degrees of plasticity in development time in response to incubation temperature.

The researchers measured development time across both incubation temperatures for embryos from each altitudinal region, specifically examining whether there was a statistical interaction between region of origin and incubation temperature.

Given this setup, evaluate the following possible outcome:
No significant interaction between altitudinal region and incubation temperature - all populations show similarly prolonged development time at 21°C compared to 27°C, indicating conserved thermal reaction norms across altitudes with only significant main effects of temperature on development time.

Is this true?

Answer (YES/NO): NO